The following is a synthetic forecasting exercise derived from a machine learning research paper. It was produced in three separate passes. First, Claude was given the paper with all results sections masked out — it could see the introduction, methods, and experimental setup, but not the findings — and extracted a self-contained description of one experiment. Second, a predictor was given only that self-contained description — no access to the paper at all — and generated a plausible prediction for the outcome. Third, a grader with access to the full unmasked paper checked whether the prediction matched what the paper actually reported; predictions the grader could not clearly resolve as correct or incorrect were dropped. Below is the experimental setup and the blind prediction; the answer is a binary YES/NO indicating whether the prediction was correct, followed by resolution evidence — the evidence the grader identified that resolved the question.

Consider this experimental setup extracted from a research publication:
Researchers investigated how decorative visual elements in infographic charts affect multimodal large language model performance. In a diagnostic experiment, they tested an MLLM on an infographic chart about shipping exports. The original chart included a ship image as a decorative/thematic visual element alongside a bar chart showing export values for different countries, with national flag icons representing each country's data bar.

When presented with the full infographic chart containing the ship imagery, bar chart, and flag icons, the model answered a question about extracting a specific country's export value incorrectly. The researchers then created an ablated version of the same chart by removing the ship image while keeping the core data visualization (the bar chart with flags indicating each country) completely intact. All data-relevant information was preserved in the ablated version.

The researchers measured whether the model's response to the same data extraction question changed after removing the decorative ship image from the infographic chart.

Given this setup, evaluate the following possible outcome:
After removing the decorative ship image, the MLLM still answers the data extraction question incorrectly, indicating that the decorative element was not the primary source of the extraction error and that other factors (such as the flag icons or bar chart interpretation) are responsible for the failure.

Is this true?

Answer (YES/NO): NO